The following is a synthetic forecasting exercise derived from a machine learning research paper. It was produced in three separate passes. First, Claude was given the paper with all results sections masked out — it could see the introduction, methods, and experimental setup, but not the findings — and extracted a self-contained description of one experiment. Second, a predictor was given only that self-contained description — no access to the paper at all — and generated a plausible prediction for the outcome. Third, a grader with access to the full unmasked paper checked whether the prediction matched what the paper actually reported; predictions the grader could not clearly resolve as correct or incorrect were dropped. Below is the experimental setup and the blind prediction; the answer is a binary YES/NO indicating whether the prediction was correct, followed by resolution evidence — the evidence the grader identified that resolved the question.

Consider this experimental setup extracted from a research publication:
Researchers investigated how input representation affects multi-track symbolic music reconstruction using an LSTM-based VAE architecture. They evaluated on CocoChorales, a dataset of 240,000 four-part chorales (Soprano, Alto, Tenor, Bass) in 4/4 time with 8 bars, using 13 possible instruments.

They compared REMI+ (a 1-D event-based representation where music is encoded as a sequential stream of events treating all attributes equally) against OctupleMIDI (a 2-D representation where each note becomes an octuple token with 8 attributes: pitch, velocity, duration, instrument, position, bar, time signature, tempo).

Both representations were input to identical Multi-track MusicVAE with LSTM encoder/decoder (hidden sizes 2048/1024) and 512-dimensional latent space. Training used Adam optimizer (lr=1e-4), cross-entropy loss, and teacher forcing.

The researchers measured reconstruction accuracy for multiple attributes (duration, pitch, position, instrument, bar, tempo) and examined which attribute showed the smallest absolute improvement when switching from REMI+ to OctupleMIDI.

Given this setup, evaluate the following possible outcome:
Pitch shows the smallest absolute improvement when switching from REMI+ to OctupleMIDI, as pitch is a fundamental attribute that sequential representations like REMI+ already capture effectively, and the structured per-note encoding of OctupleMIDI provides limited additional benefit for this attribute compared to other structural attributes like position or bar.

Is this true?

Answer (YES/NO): NO